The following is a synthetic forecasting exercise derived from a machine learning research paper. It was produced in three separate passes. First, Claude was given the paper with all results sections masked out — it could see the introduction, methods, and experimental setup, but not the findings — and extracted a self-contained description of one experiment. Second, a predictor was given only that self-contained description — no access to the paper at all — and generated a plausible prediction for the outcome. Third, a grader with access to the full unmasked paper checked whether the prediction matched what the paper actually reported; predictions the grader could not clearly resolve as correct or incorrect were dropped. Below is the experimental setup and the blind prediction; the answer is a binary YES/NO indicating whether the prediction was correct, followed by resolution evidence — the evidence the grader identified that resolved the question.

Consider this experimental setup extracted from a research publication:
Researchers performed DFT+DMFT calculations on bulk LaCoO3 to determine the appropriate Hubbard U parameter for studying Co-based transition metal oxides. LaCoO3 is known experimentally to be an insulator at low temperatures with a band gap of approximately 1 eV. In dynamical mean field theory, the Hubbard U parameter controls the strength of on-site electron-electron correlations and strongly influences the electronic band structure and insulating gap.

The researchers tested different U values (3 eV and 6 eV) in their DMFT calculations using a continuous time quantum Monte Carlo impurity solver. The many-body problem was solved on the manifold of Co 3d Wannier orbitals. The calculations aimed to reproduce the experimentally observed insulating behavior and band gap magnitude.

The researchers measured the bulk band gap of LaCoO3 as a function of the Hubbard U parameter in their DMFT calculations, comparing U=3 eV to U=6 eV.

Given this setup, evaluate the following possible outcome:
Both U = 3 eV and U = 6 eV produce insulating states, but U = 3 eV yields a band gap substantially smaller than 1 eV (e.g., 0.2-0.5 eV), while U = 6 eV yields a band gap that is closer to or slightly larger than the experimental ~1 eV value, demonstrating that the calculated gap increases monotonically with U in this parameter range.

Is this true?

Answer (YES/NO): NO